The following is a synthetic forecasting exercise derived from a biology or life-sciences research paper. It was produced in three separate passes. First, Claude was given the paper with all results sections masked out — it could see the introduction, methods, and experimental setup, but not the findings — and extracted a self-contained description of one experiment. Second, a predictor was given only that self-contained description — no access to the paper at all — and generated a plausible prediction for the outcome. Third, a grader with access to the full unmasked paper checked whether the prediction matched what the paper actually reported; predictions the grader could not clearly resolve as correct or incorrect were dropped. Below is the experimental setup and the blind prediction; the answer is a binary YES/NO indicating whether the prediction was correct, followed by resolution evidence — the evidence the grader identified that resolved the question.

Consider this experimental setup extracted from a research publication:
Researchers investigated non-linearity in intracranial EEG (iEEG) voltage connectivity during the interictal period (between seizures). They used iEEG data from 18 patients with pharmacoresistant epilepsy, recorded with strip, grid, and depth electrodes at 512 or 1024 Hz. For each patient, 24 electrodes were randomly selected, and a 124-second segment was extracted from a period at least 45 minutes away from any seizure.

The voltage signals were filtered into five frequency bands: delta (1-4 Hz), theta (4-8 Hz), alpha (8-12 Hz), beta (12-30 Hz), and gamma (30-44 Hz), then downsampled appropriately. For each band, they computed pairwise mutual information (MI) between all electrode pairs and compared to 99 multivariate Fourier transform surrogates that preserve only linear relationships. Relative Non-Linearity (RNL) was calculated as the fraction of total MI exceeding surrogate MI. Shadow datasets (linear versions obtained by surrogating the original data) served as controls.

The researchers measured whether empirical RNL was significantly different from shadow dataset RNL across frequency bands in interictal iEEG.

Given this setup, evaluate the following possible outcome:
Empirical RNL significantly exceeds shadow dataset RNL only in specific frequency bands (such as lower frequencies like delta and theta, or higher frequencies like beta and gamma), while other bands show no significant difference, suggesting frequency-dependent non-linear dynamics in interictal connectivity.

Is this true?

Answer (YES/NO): NO